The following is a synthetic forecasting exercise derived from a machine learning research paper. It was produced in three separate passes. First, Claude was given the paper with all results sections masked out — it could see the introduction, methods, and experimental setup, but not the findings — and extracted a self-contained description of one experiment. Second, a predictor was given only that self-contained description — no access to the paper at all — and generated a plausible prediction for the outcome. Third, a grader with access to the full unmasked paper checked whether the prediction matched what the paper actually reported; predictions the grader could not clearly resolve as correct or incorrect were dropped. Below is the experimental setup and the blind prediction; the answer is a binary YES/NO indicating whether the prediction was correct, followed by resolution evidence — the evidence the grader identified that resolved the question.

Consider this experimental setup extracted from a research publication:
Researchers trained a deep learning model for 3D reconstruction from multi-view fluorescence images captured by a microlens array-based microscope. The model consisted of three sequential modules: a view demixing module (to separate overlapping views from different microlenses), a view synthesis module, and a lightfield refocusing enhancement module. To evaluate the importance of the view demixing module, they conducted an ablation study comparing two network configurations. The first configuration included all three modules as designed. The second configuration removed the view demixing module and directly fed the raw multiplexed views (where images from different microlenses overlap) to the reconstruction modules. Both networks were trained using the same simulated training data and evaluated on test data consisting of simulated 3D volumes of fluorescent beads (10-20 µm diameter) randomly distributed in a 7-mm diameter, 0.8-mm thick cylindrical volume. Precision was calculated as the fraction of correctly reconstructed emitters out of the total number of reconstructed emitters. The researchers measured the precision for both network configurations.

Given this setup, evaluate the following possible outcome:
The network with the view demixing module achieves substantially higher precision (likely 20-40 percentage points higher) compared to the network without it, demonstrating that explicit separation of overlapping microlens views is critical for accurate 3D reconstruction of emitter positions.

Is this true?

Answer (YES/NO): NO